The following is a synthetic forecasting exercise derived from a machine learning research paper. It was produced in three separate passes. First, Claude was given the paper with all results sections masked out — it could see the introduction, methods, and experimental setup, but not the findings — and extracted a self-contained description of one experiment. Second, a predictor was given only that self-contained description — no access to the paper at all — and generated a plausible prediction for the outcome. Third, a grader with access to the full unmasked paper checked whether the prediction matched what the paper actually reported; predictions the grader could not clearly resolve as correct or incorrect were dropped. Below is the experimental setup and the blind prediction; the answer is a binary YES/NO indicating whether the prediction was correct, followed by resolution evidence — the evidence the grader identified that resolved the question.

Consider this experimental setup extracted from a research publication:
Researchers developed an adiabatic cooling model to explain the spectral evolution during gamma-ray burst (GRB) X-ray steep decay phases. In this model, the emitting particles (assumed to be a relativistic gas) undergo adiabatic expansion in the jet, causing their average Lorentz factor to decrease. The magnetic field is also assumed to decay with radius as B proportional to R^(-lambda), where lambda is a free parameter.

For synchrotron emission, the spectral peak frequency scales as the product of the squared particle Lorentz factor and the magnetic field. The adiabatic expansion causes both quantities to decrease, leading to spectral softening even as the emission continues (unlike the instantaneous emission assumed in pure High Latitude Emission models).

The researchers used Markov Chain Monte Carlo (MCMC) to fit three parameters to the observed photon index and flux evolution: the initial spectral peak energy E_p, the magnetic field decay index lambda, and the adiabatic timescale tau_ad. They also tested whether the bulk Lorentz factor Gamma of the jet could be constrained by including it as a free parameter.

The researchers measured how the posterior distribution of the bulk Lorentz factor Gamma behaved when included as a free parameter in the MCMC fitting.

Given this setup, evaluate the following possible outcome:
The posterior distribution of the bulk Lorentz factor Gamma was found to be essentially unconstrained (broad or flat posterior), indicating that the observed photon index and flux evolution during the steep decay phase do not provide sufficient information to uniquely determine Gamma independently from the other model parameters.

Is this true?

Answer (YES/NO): YES